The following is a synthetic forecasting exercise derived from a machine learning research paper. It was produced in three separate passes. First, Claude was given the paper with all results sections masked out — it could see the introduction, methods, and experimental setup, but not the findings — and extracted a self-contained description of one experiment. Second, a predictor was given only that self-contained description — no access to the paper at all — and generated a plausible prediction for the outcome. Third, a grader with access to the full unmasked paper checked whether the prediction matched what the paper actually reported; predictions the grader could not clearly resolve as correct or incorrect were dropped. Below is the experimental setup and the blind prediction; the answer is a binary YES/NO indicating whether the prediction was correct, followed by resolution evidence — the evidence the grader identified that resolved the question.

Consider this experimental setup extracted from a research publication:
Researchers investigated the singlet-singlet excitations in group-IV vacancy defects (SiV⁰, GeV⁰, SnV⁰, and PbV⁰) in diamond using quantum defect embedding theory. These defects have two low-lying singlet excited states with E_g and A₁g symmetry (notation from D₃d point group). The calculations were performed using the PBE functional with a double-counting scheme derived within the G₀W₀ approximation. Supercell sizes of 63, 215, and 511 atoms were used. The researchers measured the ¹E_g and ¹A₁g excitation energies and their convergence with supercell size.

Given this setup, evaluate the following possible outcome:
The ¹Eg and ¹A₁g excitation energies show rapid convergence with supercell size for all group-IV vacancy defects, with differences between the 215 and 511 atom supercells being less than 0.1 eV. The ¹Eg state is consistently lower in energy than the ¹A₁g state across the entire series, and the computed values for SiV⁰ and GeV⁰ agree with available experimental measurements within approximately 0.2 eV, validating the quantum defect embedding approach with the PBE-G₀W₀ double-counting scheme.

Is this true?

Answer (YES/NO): NO